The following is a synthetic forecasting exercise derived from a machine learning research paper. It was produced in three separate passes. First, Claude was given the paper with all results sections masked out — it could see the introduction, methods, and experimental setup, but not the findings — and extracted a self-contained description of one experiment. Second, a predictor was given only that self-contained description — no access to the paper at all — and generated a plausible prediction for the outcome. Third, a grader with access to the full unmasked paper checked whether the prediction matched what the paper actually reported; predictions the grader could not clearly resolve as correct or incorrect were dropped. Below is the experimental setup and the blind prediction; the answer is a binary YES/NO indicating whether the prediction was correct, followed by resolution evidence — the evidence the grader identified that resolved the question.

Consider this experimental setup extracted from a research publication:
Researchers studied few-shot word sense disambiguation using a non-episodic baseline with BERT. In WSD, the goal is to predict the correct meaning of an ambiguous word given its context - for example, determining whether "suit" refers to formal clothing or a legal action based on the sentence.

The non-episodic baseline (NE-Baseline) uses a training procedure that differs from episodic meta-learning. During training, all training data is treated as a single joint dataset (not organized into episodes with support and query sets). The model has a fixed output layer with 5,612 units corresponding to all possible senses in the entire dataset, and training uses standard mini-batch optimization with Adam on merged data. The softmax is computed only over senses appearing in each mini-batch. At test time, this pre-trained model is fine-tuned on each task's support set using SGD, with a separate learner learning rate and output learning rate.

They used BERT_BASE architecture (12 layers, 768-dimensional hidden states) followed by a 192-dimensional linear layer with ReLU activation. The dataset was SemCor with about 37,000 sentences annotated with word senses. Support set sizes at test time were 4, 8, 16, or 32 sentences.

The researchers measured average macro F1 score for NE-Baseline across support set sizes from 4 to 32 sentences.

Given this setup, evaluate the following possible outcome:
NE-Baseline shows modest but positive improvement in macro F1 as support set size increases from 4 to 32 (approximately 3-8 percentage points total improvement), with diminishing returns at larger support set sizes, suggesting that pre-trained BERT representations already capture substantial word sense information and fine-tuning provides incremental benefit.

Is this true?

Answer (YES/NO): NO